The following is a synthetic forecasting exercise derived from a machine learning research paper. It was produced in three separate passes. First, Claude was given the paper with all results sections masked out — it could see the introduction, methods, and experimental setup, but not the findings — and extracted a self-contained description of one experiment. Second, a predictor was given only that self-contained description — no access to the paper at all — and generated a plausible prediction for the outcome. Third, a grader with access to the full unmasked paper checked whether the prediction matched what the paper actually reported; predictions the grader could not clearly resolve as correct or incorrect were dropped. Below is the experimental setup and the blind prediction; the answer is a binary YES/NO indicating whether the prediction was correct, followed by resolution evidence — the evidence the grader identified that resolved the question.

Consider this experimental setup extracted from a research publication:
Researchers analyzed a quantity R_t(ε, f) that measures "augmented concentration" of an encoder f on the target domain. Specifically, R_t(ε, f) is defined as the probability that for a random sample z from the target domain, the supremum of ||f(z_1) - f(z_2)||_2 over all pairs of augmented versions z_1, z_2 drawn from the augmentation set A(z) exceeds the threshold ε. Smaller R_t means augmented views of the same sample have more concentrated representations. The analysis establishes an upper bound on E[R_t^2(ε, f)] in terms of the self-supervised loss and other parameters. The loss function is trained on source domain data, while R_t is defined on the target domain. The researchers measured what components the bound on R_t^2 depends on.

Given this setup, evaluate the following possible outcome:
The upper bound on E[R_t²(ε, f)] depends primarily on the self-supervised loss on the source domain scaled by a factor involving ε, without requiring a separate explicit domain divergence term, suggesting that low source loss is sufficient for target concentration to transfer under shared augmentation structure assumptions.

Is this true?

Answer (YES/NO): NO